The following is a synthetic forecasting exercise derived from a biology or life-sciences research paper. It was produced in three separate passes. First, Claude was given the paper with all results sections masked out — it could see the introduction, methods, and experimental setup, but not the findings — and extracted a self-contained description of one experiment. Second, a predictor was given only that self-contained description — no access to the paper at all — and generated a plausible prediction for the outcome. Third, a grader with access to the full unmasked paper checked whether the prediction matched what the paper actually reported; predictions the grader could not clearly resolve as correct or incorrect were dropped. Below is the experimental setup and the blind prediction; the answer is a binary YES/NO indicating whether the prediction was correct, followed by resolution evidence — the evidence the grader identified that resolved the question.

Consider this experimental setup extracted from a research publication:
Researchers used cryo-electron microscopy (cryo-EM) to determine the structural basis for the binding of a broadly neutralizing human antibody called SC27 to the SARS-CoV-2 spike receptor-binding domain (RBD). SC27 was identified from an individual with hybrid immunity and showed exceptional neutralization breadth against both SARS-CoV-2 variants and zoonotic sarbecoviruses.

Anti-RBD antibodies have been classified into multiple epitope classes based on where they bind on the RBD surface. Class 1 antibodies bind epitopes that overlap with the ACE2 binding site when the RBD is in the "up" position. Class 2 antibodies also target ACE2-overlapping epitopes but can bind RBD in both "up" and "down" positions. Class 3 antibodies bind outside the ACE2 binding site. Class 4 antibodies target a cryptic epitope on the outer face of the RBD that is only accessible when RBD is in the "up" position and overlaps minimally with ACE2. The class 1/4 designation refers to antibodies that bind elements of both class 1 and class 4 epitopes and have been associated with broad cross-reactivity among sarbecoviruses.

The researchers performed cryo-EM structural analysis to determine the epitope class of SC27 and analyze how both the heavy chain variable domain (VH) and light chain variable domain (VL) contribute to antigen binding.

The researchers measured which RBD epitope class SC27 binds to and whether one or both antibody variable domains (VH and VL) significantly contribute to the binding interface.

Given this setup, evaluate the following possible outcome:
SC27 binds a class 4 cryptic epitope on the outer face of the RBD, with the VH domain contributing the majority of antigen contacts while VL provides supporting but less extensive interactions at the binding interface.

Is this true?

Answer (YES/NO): NO